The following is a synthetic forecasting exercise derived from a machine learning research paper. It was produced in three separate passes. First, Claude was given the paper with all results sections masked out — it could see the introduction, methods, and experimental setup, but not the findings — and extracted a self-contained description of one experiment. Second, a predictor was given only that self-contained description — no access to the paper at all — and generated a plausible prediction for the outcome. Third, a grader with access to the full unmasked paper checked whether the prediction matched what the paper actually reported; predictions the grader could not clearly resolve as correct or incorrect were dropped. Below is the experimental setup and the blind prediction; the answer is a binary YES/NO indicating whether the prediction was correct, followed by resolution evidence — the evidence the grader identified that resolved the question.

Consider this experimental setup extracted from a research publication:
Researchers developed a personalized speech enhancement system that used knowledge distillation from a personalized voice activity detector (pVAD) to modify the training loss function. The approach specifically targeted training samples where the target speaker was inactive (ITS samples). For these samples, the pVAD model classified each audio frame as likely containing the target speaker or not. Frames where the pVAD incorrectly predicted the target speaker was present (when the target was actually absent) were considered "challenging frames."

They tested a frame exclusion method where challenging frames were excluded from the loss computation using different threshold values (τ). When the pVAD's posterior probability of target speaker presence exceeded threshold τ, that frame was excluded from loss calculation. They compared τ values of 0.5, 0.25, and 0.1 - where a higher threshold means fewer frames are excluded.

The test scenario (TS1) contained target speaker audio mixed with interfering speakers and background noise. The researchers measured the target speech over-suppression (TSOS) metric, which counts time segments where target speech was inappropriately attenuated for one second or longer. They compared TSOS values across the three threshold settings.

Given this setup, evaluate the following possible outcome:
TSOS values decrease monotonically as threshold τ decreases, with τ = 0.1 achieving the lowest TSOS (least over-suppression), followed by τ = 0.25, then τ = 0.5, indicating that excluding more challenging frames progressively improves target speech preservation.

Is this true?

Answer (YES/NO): NO